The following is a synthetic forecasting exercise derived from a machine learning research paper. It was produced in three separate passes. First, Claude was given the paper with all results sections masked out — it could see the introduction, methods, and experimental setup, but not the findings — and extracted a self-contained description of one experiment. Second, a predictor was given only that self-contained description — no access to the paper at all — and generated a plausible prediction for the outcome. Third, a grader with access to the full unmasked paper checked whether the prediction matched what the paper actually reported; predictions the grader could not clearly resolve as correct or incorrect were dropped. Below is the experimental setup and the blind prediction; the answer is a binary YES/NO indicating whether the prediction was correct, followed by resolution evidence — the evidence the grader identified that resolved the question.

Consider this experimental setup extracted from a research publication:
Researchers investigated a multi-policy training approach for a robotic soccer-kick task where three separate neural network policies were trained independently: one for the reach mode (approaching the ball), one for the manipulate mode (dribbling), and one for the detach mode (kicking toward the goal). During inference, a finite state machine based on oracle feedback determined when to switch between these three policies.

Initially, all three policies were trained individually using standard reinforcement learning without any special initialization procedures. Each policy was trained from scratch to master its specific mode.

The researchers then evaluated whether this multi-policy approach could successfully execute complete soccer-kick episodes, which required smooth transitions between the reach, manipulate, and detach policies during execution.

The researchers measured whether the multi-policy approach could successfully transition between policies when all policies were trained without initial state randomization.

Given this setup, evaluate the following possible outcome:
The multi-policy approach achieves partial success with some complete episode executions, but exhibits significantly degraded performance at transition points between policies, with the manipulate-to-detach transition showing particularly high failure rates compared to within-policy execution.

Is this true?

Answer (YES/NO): NO